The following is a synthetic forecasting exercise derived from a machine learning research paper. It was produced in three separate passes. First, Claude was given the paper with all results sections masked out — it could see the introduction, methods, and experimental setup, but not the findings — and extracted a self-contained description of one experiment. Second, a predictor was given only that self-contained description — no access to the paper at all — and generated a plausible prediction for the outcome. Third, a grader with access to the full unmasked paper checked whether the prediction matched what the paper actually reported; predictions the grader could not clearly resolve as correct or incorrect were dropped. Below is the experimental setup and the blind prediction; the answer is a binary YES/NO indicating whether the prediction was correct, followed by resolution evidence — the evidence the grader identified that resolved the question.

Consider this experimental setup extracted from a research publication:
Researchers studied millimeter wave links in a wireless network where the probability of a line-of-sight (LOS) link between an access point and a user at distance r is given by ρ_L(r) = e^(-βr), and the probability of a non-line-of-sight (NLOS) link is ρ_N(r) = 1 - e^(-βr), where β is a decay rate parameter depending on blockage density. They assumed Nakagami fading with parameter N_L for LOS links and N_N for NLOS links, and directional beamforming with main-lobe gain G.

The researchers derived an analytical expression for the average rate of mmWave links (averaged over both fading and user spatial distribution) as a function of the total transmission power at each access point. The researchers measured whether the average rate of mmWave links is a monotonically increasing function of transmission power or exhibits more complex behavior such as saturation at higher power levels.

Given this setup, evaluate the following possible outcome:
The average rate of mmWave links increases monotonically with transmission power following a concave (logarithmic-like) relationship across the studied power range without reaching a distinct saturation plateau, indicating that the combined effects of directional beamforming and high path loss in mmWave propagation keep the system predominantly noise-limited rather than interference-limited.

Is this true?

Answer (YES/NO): YES